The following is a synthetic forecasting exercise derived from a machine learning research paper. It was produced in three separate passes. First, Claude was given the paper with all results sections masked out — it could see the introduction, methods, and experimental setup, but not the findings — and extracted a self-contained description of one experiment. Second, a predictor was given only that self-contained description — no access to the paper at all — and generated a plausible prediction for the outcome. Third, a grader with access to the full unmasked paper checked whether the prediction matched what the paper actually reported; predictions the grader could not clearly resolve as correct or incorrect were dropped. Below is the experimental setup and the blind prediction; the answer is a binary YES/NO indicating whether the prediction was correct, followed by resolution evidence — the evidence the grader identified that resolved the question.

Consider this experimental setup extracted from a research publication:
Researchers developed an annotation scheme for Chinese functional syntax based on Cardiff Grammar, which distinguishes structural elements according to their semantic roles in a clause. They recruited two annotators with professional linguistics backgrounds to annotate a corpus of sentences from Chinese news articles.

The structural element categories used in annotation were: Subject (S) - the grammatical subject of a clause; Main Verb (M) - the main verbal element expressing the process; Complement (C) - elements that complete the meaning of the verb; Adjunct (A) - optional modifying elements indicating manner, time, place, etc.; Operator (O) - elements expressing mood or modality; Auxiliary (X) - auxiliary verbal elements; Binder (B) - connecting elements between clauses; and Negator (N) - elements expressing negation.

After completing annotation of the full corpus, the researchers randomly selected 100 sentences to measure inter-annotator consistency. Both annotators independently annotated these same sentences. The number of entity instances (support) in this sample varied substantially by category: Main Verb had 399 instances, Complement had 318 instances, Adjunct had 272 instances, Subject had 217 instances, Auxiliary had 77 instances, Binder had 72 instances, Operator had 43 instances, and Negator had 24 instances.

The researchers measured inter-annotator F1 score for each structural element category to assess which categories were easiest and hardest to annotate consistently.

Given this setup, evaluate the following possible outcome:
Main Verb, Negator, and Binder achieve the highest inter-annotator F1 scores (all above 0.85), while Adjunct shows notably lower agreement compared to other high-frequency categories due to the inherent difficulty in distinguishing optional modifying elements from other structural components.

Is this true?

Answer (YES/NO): NO